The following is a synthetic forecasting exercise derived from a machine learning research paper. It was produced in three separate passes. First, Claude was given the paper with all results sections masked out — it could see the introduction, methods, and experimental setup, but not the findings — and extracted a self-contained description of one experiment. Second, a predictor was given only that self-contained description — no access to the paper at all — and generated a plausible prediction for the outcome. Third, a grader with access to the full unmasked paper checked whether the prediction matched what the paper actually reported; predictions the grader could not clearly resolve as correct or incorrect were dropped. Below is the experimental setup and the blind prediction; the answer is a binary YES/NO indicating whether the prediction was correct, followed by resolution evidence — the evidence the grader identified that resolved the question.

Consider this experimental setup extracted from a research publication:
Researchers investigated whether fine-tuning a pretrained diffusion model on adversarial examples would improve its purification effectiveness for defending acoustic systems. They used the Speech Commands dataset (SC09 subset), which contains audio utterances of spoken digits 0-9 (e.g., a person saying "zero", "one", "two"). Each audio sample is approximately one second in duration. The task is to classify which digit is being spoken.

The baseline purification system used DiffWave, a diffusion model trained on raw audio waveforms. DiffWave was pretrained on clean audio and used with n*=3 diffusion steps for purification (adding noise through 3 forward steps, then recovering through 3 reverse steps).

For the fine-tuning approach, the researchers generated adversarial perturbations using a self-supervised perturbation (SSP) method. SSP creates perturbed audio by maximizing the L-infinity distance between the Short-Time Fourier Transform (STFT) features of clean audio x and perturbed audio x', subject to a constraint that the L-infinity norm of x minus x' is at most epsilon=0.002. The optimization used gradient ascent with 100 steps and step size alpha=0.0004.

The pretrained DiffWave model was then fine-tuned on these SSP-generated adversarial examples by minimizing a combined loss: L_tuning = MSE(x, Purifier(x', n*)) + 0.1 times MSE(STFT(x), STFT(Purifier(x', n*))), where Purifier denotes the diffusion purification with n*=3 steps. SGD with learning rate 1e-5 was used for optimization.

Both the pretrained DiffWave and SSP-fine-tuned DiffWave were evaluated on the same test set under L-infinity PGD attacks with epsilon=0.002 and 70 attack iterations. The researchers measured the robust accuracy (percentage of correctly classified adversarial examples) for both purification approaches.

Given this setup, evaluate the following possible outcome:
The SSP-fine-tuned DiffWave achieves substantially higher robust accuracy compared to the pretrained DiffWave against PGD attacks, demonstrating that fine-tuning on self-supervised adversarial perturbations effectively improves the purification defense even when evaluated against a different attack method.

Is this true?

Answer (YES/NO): NO